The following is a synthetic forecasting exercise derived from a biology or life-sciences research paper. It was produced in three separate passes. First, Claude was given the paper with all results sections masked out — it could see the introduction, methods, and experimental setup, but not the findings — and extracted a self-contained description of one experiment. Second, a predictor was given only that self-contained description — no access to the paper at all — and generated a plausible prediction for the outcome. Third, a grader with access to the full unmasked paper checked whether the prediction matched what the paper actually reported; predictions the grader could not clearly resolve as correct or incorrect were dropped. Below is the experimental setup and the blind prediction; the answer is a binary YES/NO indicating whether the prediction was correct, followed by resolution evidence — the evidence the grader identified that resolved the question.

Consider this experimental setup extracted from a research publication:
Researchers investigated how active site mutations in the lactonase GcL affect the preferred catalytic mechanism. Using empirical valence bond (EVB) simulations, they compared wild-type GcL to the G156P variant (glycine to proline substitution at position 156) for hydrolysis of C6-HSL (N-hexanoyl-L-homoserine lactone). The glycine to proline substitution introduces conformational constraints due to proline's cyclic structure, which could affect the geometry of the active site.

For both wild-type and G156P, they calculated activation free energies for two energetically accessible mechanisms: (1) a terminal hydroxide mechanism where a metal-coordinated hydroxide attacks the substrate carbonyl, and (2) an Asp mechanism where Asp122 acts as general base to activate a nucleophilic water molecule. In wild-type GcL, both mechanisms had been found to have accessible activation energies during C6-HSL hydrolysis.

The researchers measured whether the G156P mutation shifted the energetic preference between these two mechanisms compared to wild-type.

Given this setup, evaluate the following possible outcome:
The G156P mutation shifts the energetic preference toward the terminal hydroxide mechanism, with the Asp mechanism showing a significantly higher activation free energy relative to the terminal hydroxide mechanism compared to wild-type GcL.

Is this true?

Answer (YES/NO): NO